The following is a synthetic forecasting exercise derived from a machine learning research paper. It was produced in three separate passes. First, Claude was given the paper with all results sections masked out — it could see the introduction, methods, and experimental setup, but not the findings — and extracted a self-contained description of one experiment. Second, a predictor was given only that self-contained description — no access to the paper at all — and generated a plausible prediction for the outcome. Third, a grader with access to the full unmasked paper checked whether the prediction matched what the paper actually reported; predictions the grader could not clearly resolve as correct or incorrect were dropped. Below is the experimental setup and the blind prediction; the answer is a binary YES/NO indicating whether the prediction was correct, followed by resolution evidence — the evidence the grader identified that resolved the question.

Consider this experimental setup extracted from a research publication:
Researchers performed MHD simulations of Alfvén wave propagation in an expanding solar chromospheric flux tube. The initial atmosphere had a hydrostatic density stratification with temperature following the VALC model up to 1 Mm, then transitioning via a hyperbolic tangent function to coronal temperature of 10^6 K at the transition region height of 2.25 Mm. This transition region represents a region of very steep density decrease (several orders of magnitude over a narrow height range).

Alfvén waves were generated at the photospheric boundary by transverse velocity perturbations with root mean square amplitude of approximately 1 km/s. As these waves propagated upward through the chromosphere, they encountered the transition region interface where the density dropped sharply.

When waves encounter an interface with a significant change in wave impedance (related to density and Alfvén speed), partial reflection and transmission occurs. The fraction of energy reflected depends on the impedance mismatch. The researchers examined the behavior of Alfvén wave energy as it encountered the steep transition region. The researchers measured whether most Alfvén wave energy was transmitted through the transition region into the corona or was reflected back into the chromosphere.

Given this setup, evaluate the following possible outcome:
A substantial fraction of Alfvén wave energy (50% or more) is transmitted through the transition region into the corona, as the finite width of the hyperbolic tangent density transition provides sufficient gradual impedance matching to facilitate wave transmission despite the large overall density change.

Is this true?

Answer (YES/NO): NO